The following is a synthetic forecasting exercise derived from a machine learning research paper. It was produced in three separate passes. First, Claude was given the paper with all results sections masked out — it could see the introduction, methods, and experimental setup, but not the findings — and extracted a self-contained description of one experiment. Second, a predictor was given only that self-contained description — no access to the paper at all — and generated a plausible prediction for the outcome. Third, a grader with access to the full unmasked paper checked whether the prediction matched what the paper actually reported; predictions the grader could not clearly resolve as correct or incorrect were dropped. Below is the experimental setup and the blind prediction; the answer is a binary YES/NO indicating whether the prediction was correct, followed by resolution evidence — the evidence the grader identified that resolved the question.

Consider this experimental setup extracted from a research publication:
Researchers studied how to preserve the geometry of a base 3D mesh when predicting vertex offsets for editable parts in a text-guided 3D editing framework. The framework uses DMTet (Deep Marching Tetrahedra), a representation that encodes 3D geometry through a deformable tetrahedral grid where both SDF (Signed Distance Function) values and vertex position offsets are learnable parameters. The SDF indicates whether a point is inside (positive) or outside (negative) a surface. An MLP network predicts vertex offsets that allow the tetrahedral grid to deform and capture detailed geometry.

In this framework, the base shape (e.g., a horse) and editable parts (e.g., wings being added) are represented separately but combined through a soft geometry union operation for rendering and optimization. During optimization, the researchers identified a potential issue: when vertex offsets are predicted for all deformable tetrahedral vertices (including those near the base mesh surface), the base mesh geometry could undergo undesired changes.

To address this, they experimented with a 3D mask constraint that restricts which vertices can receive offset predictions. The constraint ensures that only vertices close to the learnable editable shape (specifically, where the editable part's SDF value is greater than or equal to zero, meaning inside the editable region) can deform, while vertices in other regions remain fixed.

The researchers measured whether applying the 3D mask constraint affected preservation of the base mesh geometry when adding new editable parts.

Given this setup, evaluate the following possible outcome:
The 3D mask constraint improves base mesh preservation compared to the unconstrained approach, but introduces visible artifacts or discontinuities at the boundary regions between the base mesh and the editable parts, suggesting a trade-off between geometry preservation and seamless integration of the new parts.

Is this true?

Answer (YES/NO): NO